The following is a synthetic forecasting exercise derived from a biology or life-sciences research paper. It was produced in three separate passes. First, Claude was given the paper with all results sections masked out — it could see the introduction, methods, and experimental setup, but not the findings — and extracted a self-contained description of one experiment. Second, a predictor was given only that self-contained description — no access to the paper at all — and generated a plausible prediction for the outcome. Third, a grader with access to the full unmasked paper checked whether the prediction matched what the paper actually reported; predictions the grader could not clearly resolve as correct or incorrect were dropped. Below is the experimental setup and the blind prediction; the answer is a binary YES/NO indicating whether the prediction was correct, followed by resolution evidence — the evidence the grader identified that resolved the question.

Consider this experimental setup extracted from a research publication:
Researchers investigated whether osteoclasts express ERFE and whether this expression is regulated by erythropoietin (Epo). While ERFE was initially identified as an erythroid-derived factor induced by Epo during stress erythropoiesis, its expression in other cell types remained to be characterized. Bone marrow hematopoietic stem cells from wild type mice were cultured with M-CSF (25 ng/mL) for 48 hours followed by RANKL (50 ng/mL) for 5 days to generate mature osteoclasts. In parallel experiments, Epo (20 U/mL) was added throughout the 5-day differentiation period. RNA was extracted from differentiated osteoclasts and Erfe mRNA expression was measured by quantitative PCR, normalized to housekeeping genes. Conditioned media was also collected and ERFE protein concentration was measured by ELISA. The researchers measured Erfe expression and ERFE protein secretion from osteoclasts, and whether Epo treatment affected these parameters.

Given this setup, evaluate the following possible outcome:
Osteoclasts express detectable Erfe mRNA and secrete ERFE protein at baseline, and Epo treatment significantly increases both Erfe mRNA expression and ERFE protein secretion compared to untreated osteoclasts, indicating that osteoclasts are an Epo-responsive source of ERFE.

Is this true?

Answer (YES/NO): NO